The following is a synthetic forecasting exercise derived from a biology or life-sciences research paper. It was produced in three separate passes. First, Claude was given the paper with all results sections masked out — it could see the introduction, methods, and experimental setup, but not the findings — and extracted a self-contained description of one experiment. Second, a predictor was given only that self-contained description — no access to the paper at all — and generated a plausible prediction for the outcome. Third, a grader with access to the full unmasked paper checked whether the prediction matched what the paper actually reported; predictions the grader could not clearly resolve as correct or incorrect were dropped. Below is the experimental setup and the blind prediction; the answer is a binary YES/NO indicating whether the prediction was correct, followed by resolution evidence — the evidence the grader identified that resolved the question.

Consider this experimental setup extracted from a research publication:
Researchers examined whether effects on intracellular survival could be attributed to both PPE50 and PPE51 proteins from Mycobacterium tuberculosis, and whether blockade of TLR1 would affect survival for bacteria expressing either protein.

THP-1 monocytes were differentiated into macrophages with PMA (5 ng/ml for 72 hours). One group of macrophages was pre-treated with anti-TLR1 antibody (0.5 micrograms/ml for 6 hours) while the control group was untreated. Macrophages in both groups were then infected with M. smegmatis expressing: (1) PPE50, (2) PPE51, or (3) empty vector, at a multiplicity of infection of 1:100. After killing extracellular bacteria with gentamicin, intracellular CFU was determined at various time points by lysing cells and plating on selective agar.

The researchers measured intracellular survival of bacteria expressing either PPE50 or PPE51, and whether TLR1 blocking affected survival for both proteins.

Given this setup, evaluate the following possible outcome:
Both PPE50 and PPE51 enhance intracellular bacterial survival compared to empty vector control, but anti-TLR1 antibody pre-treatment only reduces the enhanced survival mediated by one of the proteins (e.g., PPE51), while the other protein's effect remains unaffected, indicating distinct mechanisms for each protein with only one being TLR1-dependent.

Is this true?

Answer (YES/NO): NO